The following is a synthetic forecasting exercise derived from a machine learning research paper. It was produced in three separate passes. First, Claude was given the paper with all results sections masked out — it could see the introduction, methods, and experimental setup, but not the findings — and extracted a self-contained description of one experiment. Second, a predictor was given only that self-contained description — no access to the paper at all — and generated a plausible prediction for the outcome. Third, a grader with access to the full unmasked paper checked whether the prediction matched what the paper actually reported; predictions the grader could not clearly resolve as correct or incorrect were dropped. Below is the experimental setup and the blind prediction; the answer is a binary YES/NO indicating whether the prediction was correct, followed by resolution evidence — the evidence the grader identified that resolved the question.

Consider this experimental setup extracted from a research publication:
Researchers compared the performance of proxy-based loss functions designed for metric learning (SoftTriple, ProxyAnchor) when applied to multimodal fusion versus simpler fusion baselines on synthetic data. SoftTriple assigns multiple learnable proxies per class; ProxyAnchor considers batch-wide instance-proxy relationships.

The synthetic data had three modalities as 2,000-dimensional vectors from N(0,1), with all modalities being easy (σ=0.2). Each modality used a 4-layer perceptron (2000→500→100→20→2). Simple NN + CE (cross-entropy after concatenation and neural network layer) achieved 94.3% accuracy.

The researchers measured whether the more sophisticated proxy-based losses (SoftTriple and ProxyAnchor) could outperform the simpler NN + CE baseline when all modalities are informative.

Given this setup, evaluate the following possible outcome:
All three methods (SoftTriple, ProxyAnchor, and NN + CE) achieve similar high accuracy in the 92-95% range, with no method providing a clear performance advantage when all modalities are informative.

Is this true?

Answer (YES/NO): NO